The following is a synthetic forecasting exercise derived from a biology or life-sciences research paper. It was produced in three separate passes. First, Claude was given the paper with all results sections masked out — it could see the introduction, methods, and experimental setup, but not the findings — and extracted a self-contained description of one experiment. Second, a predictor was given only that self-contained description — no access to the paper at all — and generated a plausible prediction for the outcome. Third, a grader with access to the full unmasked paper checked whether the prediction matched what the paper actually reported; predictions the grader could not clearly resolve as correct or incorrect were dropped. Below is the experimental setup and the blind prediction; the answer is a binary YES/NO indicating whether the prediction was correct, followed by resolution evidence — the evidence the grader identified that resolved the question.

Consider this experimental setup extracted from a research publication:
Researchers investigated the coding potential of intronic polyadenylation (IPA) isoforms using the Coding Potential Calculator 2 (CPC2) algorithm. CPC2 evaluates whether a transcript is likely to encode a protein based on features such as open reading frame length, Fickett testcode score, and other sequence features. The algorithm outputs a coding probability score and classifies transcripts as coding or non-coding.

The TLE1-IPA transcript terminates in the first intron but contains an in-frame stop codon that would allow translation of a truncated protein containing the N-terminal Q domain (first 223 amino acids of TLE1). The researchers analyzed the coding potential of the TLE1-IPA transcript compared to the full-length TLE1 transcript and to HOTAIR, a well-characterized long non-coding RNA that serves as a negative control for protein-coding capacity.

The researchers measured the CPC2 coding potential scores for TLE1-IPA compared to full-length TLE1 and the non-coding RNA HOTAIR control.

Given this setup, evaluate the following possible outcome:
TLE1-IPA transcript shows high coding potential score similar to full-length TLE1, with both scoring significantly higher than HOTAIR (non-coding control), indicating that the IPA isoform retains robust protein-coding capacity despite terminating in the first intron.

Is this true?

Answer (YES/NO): YES